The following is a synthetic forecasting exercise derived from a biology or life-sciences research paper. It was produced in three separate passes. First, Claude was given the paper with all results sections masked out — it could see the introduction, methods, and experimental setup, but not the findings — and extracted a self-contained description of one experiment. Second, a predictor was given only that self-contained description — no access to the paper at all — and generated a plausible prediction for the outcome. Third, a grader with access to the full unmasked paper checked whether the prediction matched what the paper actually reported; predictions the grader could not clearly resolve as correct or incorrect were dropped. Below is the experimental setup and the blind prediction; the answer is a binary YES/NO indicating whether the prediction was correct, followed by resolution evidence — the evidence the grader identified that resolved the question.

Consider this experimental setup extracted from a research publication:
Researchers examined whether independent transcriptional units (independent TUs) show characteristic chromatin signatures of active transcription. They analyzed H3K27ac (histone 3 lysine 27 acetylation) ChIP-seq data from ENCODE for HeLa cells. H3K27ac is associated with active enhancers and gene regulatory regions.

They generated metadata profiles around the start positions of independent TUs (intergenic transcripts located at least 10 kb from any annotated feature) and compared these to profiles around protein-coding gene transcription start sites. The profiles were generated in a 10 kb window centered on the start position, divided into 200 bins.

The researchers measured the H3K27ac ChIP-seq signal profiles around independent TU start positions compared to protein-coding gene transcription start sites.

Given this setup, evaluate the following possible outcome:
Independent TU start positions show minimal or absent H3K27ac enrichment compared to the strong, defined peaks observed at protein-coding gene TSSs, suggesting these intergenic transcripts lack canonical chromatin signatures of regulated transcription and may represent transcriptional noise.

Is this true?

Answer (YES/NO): NO